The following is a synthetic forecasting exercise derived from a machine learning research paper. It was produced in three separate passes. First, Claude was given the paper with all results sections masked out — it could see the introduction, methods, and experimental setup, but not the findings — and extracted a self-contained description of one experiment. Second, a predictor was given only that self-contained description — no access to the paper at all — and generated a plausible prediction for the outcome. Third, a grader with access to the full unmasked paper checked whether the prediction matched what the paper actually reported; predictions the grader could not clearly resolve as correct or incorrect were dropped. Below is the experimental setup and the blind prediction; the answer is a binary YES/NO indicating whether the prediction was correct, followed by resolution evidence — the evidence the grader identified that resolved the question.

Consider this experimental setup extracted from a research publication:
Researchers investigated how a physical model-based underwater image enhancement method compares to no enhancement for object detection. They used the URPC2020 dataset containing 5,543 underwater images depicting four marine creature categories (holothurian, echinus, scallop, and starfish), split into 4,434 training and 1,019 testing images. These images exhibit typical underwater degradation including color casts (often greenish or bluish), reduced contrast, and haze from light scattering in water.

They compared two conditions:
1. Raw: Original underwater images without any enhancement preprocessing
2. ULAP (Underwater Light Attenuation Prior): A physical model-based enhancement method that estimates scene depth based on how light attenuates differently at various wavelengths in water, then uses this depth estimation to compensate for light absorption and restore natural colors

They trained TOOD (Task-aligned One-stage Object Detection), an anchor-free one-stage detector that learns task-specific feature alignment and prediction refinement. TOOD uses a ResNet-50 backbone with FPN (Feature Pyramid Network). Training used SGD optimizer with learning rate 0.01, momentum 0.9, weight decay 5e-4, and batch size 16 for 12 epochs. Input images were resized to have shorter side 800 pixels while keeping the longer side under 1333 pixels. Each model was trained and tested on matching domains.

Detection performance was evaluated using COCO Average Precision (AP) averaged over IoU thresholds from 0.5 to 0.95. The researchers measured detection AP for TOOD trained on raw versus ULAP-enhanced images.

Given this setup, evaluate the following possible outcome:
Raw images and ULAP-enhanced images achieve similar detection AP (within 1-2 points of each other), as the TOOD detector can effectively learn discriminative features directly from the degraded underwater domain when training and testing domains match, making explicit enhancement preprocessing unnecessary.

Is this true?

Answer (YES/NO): YES